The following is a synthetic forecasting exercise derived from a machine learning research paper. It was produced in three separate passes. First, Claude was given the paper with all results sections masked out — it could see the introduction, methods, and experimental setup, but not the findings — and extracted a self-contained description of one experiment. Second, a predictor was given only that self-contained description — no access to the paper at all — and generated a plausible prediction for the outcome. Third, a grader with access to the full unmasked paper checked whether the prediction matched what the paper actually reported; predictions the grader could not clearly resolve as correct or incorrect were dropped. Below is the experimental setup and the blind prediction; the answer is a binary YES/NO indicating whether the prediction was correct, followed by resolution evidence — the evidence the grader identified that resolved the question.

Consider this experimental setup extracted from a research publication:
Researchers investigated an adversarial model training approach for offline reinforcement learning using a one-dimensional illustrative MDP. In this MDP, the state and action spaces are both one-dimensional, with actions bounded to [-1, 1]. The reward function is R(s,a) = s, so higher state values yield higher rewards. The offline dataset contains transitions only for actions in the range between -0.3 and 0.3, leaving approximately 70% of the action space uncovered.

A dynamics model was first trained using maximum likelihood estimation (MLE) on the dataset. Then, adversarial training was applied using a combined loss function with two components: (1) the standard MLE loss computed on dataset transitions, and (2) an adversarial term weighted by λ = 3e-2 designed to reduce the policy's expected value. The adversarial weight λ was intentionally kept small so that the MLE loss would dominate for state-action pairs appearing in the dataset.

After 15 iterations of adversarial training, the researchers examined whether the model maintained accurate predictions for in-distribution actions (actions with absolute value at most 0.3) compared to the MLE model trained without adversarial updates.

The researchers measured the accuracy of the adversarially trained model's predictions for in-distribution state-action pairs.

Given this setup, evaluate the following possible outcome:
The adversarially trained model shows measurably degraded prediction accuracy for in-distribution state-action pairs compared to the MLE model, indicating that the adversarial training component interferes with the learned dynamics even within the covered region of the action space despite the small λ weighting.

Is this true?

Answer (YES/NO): NO